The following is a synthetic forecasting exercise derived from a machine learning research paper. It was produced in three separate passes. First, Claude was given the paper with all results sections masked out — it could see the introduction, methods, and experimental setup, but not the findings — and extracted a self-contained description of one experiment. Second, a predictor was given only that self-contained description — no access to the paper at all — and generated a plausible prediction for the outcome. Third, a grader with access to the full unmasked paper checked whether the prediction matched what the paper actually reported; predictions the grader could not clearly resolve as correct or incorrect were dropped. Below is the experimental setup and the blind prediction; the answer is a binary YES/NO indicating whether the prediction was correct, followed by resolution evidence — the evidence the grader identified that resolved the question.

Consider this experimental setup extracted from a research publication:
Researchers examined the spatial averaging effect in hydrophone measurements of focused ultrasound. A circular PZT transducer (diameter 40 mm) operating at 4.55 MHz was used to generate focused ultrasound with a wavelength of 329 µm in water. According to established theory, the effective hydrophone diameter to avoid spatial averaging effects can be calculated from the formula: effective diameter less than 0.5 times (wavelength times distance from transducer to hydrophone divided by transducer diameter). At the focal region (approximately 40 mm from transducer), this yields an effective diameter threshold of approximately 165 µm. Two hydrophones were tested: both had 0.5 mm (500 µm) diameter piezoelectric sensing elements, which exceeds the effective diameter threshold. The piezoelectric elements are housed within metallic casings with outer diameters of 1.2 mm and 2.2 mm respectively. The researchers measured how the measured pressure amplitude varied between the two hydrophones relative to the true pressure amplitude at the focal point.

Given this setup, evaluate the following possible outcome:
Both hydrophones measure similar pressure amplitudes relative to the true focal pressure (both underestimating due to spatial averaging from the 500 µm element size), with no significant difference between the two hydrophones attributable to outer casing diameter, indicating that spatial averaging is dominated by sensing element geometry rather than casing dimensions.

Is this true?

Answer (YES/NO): NO